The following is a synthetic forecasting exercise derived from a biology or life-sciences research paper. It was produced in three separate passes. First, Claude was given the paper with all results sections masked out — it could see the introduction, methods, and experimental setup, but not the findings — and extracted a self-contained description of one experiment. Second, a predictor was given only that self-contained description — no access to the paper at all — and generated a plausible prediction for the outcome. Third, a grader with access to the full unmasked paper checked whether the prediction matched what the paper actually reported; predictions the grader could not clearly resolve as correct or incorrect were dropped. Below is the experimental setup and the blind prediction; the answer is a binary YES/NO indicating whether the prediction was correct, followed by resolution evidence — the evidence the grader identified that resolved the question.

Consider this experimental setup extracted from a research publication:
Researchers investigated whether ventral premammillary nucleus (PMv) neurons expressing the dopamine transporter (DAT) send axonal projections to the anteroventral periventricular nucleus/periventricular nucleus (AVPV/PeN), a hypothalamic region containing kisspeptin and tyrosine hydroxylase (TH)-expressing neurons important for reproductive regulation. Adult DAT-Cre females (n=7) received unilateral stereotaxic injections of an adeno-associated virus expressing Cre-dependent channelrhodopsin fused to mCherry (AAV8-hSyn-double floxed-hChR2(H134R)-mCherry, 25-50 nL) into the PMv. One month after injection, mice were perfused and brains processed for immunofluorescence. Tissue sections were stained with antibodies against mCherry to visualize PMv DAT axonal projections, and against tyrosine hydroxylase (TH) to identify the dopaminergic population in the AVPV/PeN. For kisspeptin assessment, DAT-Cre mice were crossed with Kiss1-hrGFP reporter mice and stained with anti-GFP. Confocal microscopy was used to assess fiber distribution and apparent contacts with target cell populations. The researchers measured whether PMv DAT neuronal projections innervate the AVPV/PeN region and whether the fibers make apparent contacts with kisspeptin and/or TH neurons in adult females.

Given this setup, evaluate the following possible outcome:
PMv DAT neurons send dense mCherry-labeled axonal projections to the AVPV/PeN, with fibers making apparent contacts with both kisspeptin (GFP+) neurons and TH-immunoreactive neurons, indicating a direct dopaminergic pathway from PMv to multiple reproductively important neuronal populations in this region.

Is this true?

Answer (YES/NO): NO